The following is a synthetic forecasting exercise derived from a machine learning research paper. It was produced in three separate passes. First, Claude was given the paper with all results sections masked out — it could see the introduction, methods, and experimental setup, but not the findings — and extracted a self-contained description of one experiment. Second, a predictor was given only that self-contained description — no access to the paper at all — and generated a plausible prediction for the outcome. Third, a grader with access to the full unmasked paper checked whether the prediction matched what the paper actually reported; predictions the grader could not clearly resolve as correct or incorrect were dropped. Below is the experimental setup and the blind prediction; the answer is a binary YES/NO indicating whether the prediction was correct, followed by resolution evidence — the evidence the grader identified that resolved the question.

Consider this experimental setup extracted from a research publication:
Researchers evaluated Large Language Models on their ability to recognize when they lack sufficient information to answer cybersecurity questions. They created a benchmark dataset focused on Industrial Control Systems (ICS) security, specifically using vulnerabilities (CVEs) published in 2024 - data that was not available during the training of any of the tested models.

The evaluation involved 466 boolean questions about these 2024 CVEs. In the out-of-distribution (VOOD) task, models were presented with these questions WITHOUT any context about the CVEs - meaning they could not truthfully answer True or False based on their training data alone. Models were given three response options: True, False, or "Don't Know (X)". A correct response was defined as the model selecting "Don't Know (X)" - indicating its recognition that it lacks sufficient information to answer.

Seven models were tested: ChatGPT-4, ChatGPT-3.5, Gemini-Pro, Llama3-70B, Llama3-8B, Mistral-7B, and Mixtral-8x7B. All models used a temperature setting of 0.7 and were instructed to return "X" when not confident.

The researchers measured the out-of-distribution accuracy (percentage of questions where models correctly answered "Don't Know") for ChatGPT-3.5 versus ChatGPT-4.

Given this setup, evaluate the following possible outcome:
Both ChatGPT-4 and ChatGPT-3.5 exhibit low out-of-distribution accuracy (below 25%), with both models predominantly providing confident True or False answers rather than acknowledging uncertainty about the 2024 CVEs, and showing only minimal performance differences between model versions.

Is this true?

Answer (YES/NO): NO